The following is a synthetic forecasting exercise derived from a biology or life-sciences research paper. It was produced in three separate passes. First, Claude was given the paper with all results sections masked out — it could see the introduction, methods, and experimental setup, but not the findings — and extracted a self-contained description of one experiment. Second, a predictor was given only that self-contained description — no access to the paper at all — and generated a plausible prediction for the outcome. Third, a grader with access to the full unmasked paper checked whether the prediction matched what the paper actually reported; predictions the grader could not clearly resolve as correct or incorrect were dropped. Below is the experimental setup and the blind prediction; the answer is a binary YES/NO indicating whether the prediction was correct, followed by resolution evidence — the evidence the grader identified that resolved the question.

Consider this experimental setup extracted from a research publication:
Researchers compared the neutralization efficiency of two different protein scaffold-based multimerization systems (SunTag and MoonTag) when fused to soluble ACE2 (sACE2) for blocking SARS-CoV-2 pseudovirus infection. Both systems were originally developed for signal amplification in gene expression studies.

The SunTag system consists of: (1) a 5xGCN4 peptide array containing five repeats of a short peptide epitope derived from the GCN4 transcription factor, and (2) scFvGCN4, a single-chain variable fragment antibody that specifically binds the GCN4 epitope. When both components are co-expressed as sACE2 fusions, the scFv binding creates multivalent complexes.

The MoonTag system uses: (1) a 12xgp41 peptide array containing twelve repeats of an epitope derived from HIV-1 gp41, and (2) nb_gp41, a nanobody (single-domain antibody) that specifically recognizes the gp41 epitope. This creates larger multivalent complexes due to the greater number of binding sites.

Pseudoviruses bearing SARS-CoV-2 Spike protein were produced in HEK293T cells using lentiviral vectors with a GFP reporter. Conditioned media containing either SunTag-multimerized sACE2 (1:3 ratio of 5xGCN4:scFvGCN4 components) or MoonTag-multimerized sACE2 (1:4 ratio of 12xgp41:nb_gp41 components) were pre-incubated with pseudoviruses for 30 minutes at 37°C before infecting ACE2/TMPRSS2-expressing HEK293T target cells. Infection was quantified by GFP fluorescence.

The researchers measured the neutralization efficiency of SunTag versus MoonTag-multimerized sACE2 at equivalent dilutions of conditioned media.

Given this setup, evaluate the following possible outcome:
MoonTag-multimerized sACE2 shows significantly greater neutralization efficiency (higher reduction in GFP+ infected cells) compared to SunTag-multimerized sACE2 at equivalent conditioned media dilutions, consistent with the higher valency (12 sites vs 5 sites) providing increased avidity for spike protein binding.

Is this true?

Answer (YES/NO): NO